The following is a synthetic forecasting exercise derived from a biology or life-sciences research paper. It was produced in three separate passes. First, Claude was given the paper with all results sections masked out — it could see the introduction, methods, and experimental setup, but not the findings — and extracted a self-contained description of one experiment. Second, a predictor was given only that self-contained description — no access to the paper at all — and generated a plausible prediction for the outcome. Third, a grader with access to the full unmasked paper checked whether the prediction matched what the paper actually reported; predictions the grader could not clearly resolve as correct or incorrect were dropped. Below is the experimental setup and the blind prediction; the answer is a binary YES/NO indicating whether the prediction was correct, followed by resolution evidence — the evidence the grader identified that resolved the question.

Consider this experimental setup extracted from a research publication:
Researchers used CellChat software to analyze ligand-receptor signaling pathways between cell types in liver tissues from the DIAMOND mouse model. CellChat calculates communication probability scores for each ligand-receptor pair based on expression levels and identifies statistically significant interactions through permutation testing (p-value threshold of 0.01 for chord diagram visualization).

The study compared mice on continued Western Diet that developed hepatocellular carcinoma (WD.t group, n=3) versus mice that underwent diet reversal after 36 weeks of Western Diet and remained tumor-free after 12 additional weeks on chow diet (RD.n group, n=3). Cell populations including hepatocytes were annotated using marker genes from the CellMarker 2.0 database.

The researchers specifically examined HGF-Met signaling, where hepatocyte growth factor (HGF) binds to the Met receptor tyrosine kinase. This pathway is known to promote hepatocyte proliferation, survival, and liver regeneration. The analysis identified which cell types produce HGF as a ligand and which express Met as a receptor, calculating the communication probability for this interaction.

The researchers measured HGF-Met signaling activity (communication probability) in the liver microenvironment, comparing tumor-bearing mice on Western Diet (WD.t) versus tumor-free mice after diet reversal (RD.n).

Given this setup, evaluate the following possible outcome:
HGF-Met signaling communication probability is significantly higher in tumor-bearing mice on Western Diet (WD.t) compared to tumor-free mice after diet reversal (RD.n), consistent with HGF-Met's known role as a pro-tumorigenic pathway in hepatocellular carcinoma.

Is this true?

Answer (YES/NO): NO